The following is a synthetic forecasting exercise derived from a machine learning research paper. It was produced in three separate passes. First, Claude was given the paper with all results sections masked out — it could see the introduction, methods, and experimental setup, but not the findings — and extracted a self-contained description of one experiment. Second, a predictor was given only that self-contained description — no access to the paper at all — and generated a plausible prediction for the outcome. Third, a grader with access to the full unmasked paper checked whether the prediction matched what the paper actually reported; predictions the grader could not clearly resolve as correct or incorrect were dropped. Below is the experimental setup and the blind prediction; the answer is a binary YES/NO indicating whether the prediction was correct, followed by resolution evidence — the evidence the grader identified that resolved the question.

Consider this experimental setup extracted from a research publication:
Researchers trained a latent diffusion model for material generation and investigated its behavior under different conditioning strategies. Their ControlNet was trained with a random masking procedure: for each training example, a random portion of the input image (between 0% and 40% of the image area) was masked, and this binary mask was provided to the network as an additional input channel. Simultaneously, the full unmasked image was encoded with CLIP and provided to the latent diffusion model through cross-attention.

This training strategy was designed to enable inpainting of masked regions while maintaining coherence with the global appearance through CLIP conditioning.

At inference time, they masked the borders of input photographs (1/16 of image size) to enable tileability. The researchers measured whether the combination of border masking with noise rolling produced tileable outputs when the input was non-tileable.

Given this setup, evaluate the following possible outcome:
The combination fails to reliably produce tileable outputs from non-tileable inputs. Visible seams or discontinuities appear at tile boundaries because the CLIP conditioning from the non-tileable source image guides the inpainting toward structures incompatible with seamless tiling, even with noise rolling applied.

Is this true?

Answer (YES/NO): NO